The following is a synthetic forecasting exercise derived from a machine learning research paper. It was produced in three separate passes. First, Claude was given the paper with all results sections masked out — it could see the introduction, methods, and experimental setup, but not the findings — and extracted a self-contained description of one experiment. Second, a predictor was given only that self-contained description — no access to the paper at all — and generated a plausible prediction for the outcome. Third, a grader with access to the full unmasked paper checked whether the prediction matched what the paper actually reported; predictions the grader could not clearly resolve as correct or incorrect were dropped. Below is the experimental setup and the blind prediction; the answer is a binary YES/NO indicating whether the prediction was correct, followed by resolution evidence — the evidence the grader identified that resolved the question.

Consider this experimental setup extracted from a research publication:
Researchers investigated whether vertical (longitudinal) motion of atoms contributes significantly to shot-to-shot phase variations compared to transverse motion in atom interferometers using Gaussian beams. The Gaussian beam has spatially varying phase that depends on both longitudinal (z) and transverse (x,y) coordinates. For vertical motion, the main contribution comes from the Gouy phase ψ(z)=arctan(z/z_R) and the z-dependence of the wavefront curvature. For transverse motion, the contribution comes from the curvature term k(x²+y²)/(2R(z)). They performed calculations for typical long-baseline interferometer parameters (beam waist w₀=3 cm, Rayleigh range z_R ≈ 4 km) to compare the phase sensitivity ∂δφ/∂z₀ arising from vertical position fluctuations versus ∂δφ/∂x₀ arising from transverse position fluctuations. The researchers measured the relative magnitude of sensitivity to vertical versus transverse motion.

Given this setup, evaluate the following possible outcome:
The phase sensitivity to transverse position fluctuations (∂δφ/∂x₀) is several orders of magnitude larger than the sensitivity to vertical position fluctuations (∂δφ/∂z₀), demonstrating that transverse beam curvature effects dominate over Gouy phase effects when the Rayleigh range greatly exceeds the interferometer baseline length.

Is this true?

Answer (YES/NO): YES